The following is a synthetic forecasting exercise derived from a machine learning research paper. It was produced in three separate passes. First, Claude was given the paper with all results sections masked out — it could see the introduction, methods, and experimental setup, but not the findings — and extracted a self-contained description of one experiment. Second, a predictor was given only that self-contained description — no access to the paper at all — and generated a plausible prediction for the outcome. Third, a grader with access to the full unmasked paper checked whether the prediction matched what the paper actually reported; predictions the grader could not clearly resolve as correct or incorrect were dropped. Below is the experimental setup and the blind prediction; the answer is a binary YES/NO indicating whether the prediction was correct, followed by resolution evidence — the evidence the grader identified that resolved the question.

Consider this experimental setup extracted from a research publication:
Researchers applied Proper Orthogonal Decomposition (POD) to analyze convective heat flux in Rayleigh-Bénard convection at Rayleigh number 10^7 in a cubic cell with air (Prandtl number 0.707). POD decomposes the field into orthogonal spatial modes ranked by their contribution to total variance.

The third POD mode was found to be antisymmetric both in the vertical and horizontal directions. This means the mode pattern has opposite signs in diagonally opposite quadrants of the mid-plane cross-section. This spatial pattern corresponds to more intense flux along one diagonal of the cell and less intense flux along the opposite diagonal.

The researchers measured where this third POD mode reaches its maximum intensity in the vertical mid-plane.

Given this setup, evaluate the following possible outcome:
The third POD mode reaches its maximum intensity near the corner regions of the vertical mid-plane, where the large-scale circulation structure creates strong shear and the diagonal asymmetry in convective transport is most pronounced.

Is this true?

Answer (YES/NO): NO